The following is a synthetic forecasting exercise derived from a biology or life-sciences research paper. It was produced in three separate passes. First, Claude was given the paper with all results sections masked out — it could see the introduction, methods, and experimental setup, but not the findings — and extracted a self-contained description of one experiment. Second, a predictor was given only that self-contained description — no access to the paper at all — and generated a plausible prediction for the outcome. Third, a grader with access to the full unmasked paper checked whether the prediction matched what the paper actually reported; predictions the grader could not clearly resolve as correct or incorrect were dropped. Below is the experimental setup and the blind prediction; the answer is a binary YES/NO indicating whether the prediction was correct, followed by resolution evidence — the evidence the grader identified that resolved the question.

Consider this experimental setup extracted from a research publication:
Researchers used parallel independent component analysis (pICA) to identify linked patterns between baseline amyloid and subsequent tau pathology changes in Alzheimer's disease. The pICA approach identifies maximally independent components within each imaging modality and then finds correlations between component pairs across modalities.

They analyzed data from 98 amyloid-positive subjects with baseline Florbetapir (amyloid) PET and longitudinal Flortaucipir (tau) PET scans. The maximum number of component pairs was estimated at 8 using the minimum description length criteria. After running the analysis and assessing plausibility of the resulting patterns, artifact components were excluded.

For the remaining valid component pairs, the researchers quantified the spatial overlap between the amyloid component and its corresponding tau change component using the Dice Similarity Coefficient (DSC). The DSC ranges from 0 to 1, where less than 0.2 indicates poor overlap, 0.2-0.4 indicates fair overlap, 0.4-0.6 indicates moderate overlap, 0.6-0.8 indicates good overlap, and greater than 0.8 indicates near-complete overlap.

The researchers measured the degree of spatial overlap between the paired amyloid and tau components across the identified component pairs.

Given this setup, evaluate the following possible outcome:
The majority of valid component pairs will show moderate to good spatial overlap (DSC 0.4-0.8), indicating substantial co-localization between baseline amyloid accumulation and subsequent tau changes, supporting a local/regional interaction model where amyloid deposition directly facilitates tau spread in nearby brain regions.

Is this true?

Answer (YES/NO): NO